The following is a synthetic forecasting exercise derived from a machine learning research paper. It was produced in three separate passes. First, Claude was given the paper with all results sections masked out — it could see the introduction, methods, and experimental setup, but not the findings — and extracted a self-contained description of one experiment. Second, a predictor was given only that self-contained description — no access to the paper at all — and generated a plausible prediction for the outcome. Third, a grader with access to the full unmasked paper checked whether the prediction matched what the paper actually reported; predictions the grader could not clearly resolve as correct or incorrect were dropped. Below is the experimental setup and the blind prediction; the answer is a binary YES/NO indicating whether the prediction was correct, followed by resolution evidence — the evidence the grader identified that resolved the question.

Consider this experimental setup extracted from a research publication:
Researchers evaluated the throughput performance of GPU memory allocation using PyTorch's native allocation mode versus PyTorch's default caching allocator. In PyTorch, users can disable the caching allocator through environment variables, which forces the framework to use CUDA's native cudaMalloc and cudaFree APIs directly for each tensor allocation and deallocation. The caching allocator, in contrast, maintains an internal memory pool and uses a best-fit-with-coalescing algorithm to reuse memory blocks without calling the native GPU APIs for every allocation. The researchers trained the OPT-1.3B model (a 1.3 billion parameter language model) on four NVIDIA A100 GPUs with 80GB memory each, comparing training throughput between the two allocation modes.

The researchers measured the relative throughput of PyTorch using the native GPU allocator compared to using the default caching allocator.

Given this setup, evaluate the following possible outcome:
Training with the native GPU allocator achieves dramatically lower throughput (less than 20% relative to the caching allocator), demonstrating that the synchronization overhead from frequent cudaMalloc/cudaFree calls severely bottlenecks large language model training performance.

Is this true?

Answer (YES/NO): YES